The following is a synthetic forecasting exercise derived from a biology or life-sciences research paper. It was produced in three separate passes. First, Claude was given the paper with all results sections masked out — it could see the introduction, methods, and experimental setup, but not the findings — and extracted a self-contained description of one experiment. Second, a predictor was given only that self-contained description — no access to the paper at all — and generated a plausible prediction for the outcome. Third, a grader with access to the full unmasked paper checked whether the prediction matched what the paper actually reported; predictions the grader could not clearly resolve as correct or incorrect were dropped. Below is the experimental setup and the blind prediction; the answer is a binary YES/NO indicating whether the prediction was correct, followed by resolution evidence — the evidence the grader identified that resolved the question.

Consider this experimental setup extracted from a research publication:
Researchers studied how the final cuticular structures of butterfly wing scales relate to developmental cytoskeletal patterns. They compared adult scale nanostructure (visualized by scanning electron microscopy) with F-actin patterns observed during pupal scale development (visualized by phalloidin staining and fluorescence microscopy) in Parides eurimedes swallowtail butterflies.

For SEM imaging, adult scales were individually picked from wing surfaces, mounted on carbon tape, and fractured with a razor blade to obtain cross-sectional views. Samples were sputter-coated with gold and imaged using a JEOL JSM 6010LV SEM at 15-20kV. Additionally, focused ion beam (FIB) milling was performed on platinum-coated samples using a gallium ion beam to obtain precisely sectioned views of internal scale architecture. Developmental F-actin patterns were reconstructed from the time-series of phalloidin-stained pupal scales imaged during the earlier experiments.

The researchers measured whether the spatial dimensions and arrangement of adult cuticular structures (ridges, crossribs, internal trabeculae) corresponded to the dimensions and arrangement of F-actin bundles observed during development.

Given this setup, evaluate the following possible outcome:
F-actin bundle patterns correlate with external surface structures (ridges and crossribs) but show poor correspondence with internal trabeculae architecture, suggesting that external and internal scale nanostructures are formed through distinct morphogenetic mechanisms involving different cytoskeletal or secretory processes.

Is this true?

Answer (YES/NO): NO